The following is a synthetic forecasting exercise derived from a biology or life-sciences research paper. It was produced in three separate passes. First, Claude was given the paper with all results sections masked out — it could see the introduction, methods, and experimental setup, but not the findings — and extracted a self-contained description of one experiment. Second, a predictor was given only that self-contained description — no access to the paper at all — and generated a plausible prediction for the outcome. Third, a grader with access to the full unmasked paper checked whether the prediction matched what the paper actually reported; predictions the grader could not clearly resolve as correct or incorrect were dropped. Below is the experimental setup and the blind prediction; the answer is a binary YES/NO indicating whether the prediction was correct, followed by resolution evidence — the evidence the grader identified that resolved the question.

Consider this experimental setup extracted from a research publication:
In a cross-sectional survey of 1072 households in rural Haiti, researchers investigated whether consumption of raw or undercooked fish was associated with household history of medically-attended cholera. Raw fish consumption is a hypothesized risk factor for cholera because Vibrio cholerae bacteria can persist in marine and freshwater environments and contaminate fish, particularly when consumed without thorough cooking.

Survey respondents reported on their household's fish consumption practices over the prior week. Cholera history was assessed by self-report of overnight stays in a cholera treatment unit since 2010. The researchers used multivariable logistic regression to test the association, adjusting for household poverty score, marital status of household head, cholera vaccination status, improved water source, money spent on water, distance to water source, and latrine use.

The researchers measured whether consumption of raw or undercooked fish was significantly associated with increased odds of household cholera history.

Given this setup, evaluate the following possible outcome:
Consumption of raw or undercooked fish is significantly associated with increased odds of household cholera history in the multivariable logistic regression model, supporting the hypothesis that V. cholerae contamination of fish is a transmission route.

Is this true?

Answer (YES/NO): NO